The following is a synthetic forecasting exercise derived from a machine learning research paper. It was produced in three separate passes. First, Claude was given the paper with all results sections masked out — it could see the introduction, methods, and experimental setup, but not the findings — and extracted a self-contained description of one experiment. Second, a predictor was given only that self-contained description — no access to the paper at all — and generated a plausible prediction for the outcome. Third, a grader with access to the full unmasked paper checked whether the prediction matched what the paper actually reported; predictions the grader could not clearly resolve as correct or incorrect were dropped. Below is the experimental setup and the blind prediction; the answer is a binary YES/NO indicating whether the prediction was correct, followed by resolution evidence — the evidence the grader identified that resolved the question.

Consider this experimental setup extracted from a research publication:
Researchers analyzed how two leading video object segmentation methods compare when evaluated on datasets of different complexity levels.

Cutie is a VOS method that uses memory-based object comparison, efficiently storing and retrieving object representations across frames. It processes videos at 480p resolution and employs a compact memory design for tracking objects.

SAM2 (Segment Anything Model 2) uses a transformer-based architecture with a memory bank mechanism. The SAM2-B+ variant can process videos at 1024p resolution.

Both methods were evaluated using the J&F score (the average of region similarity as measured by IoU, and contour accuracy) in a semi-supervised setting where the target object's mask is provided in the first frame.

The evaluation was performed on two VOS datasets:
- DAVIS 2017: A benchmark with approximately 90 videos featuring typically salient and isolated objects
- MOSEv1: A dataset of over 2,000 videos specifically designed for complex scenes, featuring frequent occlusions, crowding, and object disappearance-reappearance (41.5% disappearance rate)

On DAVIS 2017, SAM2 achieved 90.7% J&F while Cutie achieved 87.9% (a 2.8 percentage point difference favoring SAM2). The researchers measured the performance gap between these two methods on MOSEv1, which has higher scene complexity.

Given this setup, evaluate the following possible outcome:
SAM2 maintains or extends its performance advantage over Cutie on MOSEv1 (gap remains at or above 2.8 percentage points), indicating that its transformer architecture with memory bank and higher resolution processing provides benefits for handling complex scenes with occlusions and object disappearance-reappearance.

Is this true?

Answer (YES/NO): YES